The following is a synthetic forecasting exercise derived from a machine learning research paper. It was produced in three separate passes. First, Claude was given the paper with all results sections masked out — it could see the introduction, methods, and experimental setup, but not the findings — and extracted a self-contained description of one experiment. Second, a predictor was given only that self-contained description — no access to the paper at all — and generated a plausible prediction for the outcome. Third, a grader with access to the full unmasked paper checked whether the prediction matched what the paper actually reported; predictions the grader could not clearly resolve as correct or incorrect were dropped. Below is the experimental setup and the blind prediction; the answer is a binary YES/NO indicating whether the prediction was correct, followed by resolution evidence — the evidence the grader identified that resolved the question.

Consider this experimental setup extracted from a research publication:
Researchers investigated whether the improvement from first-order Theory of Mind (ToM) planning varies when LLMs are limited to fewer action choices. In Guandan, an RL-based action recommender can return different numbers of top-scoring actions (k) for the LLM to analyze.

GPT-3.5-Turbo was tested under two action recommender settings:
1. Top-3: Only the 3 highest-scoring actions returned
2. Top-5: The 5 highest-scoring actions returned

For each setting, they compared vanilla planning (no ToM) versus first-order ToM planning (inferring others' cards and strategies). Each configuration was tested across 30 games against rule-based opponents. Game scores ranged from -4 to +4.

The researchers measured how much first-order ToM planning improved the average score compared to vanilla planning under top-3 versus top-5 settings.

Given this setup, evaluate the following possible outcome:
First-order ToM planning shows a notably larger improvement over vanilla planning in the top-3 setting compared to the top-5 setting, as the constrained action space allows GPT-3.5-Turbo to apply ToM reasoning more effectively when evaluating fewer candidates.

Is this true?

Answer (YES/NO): NO